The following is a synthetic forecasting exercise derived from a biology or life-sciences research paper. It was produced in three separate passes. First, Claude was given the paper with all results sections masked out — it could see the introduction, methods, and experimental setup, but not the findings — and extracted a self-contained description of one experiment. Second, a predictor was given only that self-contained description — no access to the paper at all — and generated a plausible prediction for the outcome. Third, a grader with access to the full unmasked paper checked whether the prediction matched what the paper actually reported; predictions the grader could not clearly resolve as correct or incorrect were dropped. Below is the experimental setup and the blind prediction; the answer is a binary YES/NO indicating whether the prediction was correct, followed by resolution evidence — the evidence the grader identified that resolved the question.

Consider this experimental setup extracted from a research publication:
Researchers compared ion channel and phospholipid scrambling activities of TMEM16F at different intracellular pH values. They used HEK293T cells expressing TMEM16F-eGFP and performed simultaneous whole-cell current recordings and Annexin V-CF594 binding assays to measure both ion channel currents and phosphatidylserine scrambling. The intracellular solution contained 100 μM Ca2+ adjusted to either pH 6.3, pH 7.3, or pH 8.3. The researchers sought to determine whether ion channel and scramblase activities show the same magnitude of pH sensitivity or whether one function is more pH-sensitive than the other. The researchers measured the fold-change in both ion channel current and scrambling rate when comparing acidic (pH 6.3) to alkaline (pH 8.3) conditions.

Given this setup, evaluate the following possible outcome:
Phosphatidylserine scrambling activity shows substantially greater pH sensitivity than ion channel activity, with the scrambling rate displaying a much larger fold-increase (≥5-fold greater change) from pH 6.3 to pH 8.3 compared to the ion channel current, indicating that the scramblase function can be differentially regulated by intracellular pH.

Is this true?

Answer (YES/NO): NO